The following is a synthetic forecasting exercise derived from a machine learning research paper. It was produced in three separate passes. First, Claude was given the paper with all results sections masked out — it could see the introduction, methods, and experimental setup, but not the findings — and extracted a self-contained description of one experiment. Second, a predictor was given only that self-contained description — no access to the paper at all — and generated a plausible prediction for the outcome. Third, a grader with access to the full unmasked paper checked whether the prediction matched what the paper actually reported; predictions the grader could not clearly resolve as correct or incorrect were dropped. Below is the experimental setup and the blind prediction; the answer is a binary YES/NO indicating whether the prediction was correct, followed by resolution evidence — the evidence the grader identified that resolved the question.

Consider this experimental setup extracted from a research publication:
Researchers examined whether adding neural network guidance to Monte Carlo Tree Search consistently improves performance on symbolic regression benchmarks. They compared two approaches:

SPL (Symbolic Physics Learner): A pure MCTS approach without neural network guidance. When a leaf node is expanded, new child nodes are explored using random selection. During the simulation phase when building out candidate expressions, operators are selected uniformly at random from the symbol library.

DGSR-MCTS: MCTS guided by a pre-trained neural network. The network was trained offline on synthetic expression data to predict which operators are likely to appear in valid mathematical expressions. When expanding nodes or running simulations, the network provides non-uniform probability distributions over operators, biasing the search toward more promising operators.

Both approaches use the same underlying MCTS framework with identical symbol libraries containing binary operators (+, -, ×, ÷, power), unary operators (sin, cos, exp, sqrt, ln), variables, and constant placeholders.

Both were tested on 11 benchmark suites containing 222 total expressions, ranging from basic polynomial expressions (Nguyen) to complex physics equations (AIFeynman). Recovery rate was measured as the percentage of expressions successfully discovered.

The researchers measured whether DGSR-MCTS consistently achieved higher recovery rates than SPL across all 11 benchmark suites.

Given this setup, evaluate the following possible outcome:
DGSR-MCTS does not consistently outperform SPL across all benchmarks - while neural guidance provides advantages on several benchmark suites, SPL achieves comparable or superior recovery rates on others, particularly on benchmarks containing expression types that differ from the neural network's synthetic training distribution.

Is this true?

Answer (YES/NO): NO